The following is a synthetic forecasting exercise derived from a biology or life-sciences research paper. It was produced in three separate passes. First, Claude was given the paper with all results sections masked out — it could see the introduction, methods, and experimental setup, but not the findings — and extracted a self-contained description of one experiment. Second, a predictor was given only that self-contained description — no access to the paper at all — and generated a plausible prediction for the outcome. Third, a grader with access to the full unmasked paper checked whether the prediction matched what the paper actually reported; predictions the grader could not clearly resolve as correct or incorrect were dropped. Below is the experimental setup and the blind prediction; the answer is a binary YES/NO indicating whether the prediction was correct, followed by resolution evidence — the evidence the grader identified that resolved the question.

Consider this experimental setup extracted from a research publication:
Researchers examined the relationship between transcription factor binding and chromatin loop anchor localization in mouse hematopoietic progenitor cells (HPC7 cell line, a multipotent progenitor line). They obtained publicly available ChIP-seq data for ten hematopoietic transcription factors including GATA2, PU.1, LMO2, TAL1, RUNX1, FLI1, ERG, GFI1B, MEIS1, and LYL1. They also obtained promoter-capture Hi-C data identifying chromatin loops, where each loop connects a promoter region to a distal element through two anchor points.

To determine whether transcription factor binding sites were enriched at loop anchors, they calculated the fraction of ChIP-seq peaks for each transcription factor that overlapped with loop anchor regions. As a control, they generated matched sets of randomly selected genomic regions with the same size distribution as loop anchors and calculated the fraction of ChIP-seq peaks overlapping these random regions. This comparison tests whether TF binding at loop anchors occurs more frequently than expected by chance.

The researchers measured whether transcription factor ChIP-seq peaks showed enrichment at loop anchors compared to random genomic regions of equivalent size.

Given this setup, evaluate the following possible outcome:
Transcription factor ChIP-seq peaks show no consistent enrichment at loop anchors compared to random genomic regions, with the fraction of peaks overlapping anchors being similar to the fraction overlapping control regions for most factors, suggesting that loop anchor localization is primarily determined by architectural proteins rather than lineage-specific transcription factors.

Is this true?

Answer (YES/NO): NO